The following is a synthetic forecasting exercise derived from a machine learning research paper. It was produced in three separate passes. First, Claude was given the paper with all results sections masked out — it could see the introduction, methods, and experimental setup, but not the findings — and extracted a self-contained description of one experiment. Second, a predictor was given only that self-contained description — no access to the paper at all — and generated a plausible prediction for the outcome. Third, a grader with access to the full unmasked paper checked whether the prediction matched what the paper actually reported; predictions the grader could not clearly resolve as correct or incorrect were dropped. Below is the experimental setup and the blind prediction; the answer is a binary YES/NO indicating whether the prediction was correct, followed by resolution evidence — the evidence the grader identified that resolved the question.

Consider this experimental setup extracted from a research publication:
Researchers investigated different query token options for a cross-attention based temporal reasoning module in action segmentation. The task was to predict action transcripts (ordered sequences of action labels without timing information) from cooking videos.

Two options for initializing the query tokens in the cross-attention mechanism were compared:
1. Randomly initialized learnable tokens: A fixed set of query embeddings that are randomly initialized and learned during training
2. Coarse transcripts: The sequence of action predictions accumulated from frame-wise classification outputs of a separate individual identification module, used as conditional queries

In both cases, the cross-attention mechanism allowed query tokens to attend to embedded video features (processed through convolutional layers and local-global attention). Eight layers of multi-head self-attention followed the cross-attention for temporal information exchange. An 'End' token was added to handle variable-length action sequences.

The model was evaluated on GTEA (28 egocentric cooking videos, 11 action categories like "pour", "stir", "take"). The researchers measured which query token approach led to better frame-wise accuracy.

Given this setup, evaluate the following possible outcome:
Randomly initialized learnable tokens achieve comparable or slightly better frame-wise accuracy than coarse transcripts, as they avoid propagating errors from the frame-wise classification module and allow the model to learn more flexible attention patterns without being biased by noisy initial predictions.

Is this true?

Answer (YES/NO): NO